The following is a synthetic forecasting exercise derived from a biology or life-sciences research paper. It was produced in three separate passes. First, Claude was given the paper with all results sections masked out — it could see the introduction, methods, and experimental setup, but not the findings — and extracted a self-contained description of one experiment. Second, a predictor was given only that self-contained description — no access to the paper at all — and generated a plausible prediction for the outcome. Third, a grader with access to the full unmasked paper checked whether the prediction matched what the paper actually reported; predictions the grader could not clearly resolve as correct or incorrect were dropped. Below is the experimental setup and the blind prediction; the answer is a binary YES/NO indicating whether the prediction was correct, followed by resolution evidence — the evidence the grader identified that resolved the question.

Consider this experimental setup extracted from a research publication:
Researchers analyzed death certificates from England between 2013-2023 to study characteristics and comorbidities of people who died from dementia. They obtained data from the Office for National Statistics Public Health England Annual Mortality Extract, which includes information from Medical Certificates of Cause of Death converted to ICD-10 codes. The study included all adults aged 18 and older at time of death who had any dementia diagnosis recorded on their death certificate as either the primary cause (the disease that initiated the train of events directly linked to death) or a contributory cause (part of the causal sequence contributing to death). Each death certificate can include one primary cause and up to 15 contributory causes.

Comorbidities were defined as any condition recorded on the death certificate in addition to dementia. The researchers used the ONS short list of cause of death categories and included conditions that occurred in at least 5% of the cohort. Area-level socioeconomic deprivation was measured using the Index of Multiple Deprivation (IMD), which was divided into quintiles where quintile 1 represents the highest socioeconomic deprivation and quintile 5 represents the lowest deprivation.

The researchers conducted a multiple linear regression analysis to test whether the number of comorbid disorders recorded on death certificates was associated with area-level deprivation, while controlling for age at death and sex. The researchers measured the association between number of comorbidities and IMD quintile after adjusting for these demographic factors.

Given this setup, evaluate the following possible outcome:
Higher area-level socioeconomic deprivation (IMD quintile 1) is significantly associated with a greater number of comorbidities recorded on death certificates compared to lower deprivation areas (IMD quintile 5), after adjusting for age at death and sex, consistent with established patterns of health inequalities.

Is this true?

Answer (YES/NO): YES